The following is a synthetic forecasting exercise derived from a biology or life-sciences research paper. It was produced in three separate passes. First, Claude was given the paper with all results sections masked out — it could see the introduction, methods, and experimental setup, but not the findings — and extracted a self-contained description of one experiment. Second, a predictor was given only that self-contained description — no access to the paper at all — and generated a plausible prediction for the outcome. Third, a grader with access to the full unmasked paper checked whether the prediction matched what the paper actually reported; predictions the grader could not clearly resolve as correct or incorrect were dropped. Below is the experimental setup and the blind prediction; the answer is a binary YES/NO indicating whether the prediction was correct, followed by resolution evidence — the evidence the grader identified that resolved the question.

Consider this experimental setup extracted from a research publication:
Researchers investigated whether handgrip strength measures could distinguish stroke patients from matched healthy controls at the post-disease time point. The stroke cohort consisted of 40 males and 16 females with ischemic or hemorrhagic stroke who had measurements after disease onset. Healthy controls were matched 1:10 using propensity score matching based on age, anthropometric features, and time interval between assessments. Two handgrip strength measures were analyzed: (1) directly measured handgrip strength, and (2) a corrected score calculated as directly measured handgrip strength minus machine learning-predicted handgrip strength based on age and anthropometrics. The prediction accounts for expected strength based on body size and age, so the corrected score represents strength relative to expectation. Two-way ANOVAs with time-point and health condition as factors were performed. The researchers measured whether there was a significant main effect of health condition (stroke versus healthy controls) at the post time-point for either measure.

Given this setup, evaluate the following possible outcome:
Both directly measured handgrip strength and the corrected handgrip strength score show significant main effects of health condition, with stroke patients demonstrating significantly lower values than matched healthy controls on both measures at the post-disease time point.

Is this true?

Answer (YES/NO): NO